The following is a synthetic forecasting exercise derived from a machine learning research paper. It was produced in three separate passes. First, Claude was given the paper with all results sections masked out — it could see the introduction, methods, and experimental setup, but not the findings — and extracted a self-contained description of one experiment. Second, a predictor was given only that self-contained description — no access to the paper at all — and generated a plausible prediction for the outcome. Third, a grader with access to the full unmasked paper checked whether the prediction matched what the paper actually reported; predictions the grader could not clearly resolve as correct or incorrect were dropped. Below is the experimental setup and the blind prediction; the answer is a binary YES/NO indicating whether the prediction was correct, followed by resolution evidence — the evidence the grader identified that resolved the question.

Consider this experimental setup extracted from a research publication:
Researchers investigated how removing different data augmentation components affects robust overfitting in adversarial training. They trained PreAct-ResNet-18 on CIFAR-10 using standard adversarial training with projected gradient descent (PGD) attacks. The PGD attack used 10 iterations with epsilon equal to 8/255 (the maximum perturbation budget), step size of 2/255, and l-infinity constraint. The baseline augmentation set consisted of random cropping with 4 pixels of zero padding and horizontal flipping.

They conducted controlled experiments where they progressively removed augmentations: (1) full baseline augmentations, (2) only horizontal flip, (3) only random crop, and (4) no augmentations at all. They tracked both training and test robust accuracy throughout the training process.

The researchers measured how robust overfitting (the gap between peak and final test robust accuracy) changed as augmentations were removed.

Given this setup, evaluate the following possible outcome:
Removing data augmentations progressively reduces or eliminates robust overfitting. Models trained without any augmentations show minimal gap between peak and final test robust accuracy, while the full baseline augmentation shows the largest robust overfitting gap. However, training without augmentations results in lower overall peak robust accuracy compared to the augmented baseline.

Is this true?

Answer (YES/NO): NO